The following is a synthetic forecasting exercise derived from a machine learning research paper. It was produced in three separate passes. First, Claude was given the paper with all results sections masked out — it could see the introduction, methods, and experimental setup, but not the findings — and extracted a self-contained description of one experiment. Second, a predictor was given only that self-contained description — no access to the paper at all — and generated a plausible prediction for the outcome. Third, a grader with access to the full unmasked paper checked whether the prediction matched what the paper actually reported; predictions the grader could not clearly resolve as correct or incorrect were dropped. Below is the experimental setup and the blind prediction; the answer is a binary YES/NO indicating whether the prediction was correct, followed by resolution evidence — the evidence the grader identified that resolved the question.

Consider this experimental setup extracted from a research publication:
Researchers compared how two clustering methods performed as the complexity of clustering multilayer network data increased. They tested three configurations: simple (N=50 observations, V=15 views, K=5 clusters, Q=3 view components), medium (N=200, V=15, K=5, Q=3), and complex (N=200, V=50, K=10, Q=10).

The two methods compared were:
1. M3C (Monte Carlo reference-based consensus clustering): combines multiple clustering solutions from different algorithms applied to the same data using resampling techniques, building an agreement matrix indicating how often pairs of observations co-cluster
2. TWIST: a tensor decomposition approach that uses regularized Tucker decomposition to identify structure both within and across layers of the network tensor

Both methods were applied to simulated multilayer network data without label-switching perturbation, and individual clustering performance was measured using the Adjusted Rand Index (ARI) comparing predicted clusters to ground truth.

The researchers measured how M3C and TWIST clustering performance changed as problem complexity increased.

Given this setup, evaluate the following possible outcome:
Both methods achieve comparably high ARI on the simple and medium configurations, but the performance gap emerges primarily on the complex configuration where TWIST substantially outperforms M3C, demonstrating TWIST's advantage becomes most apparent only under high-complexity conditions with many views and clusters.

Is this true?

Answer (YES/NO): NO